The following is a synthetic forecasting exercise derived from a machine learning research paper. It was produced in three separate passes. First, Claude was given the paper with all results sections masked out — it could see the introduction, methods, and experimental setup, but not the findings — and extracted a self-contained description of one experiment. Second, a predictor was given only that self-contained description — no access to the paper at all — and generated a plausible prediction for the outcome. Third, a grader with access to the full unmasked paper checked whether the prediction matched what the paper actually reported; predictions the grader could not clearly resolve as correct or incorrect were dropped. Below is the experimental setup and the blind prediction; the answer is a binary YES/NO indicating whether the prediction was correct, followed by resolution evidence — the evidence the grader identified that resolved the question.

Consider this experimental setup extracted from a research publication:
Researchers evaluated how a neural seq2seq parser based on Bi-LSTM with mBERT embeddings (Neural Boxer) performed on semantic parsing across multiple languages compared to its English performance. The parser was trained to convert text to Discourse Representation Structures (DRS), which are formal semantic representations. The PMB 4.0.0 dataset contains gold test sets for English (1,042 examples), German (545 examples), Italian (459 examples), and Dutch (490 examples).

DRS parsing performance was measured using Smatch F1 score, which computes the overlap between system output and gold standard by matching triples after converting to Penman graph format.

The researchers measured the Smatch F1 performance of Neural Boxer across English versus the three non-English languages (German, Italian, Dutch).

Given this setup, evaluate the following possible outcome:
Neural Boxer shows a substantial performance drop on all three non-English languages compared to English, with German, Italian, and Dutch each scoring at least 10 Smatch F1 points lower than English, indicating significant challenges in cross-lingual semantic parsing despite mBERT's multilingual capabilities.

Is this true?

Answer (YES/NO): YES